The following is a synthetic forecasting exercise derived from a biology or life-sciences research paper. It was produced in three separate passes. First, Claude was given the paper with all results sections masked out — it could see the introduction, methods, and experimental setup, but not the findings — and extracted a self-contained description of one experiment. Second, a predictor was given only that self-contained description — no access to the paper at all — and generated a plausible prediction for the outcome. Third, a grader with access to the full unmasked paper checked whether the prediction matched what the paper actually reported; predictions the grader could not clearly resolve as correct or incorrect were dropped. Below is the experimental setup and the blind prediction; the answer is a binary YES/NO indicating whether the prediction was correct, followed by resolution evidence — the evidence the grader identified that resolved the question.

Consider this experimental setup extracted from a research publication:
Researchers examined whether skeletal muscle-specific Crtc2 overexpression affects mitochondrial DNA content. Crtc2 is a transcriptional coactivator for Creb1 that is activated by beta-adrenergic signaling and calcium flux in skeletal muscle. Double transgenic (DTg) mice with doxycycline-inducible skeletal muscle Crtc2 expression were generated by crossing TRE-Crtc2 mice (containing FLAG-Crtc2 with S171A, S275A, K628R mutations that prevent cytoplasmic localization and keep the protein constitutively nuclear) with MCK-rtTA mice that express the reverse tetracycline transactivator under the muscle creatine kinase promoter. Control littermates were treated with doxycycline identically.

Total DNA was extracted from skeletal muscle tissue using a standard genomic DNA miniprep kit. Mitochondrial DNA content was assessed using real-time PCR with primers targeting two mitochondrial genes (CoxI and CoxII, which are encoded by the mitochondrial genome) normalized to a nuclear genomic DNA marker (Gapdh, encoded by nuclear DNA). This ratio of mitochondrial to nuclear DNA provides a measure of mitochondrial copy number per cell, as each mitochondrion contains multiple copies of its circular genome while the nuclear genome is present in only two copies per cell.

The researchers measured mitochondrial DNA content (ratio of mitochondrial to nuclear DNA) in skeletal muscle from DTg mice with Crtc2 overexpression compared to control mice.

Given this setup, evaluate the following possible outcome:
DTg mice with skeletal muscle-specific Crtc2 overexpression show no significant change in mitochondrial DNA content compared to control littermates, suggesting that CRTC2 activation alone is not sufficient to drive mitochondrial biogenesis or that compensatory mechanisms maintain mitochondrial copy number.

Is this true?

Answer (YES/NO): NO